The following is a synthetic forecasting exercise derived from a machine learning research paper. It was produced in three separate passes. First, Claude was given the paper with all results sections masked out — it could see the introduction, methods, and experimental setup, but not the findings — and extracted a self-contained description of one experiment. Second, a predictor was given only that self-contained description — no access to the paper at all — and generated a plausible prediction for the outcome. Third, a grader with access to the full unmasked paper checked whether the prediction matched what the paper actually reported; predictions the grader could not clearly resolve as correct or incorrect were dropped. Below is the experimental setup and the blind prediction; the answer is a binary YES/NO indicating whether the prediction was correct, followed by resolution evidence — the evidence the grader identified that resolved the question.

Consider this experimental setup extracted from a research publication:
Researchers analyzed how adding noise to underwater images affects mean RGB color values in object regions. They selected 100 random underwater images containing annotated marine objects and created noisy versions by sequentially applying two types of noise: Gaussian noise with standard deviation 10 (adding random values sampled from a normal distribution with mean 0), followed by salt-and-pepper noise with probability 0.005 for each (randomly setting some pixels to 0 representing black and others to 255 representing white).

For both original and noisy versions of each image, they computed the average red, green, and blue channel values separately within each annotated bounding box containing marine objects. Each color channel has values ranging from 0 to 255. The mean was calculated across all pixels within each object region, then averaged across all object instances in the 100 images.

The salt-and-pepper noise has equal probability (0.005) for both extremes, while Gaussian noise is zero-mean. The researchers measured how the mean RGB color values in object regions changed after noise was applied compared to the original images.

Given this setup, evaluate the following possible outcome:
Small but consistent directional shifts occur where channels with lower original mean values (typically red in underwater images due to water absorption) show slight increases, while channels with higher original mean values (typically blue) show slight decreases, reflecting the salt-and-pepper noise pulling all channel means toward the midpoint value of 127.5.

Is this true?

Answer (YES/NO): NO